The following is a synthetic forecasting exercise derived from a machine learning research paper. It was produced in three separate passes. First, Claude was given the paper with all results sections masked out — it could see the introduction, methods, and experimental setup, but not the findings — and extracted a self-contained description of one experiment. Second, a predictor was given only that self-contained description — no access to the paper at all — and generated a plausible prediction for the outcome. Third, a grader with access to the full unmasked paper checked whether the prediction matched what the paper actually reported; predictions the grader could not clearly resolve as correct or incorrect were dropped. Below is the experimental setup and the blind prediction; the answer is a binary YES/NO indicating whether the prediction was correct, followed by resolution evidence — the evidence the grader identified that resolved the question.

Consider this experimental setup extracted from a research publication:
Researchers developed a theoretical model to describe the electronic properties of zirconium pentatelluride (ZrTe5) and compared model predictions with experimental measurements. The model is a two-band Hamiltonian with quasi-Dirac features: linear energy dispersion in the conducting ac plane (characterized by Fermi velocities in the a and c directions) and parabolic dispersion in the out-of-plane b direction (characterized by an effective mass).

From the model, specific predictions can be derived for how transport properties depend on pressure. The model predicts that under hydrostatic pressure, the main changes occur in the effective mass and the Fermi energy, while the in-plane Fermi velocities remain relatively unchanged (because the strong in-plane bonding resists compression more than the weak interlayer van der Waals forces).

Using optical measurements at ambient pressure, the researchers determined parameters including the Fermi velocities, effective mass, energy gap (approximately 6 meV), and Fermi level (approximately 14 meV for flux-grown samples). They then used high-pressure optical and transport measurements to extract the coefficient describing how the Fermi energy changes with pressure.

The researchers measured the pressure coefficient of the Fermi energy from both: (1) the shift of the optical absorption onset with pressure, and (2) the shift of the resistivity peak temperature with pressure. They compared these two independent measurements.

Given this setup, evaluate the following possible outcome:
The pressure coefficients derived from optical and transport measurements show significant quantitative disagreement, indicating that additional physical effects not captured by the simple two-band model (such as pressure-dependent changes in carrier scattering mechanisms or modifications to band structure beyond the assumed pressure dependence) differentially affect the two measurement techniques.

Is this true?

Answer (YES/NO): NO